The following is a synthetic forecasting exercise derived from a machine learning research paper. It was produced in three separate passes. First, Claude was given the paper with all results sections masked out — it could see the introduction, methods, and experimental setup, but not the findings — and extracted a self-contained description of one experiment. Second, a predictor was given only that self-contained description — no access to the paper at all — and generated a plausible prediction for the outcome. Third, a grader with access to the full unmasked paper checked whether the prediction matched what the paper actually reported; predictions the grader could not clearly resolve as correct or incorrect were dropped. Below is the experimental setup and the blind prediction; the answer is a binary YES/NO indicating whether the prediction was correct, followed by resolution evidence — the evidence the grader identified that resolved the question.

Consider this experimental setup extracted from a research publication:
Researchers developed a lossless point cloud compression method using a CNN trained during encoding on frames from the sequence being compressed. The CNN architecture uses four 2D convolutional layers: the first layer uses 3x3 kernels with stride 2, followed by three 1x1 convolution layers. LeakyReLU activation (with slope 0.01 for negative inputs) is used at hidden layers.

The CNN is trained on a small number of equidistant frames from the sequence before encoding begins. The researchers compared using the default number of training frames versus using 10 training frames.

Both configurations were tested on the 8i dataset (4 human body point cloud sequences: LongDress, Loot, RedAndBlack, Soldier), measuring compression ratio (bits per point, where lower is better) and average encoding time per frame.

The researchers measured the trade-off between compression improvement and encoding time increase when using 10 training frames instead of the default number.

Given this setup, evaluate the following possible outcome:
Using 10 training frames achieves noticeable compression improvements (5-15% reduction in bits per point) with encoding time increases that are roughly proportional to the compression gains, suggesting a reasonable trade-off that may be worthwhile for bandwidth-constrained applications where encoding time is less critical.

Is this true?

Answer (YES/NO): NO